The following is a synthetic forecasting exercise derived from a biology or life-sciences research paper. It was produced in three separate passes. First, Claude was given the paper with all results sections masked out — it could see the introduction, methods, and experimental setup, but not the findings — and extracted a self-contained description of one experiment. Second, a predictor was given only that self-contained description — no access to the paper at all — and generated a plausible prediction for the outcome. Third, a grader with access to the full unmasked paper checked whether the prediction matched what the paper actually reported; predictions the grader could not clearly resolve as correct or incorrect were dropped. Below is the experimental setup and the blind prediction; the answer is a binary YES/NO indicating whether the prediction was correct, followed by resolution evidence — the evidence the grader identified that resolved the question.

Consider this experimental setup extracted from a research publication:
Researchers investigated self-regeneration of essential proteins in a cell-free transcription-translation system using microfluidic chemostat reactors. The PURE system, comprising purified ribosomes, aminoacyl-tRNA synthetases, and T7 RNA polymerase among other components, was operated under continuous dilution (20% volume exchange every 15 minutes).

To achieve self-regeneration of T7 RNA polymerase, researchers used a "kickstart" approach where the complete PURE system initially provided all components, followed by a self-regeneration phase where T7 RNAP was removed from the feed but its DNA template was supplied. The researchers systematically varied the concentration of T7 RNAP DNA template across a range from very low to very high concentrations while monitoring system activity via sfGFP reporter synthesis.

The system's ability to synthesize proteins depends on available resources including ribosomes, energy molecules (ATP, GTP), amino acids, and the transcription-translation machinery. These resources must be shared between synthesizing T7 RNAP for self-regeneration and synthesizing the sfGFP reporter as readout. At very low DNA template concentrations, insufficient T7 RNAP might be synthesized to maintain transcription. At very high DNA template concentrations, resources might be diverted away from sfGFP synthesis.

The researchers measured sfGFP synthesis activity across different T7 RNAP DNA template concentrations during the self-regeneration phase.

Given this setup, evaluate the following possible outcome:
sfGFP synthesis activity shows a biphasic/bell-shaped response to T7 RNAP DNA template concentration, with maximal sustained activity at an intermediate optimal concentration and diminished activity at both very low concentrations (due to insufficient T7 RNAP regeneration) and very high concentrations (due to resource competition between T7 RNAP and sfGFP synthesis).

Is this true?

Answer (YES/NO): YES